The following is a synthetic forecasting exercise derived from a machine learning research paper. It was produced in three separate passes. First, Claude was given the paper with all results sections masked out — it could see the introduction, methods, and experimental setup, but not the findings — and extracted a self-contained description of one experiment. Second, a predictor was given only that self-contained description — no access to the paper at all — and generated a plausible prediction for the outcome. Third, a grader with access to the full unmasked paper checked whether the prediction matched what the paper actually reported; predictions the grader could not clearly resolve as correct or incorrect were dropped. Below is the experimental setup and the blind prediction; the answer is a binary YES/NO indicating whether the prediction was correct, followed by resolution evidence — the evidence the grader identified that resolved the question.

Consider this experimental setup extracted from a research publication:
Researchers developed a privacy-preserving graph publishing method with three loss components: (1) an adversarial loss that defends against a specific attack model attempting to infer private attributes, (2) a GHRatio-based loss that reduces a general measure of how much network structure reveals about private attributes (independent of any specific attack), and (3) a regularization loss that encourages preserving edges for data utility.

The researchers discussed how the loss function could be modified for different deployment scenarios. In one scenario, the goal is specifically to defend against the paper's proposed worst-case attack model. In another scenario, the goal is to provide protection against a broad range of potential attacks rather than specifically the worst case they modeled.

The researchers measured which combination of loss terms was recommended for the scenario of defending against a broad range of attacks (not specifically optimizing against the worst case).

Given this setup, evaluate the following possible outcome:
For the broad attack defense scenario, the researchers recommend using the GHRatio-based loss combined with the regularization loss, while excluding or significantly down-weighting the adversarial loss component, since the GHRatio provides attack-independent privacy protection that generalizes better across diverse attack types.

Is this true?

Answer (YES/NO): YES